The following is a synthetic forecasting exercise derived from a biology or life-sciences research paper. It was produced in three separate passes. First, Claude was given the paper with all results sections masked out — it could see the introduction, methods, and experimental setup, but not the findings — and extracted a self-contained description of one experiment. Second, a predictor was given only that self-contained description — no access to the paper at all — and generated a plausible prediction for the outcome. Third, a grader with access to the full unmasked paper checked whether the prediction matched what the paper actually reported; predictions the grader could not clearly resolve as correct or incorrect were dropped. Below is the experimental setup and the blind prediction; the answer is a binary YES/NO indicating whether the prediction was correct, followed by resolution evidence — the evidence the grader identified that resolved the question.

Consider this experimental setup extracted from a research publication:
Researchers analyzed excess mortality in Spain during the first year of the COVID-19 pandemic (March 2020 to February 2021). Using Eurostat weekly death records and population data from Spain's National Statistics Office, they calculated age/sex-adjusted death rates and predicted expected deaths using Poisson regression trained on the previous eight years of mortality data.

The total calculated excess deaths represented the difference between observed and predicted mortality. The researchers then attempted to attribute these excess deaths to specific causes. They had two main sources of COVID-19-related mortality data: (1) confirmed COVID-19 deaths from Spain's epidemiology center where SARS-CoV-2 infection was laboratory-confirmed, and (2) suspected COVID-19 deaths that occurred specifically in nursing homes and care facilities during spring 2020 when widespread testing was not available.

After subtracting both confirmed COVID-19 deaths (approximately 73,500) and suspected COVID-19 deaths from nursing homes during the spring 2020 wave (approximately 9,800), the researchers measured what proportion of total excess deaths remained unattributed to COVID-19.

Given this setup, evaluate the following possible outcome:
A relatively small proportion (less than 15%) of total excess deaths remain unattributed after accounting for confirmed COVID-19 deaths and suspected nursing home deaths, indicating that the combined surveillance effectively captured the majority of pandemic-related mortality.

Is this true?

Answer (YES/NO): YES